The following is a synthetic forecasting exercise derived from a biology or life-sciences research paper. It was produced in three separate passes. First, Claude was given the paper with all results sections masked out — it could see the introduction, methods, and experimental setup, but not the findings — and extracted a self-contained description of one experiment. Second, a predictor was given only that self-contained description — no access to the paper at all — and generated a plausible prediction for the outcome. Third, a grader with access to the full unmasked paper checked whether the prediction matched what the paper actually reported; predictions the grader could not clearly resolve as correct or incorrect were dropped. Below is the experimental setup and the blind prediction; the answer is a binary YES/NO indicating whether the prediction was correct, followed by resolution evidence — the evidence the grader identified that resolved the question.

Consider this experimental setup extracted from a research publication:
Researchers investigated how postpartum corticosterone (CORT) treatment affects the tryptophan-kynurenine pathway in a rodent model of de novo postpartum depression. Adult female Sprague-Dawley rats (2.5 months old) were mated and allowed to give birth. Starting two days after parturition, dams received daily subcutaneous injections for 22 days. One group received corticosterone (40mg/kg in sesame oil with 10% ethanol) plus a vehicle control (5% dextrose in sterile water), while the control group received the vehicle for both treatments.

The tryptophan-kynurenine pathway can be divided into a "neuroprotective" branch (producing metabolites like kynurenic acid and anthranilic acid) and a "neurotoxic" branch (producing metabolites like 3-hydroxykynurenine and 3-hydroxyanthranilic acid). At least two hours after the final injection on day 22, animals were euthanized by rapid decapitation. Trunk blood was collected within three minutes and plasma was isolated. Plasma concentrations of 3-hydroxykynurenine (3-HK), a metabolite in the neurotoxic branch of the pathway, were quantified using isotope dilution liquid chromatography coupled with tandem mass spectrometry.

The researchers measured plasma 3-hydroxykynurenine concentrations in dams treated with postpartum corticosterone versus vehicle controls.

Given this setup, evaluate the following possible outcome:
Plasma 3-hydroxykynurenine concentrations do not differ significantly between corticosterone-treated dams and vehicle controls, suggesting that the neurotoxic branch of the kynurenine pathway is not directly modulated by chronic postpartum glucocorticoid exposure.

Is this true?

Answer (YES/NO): NO